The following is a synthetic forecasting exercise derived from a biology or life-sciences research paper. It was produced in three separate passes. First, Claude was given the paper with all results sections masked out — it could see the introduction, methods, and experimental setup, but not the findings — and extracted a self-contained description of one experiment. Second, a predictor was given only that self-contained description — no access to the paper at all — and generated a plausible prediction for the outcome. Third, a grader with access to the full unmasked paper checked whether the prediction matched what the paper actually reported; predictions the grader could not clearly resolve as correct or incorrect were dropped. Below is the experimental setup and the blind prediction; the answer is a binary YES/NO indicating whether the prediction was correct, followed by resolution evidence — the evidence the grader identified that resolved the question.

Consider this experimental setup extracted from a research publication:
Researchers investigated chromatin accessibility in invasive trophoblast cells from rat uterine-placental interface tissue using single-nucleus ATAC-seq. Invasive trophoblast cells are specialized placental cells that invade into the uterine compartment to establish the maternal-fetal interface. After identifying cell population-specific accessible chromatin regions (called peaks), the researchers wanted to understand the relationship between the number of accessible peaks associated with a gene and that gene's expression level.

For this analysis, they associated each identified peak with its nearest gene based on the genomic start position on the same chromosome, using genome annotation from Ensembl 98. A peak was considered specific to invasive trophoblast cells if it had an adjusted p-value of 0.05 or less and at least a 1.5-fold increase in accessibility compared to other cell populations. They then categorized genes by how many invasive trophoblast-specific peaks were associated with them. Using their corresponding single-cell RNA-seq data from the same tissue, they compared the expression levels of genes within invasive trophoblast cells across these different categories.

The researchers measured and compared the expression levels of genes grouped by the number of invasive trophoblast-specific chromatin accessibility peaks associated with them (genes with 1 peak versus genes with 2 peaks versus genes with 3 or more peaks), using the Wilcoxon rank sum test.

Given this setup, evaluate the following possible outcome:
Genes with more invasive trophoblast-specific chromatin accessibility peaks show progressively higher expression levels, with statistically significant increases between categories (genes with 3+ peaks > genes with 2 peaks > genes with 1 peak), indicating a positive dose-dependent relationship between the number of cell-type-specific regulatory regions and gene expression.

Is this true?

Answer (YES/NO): NO